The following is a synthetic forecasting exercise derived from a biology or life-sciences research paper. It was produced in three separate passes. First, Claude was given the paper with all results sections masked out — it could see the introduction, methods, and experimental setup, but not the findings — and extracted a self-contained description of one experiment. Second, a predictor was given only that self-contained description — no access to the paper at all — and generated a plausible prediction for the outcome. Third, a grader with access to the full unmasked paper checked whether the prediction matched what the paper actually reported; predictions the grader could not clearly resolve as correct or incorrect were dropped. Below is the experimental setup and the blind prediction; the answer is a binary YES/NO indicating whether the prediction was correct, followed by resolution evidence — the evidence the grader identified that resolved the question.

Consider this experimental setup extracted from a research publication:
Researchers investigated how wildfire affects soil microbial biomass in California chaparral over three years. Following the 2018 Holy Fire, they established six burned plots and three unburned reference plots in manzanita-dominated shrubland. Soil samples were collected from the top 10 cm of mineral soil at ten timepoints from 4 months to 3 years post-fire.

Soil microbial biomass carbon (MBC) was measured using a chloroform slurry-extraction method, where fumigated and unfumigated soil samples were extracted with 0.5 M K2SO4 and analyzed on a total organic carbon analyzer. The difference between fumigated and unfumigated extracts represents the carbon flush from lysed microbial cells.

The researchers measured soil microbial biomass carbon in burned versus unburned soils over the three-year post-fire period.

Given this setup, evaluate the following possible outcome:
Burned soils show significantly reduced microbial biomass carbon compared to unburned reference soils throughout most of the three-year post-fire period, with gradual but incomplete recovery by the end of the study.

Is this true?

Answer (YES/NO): NO